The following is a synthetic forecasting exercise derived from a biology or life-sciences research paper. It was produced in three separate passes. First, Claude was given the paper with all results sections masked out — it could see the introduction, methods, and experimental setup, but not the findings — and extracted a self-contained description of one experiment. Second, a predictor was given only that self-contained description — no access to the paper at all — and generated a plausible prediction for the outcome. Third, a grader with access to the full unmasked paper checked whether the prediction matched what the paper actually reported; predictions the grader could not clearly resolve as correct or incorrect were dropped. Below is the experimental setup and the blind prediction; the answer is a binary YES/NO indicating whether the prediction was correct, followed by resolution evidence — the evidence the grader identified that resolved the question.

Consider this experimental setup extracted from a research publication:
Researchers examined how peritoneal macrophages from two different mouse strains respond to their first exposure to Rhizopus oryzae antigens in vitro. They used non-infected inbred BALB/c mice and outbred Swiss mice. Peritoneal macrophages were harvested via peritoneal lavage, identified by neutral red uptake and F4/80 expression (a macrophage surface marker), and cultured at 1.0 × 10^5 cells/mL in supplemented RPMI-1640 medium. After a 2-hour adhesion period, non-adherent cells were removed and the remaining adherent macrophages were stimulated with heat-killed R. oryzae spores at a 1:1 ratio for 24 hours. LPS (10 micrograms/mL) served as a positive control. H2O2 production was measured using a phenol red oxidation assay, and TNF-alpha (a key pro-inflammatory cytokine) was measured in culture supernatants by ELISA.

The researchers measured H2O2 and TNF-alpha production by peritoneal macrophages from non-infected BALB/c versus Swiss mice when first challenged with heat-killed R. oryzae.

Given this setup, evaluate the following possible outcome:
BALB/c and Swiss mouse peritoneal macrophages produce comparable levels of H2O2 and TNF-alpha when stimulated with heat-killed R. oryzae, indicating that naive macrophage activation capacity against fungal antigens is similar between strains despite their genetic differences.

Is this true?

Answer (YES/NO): NO